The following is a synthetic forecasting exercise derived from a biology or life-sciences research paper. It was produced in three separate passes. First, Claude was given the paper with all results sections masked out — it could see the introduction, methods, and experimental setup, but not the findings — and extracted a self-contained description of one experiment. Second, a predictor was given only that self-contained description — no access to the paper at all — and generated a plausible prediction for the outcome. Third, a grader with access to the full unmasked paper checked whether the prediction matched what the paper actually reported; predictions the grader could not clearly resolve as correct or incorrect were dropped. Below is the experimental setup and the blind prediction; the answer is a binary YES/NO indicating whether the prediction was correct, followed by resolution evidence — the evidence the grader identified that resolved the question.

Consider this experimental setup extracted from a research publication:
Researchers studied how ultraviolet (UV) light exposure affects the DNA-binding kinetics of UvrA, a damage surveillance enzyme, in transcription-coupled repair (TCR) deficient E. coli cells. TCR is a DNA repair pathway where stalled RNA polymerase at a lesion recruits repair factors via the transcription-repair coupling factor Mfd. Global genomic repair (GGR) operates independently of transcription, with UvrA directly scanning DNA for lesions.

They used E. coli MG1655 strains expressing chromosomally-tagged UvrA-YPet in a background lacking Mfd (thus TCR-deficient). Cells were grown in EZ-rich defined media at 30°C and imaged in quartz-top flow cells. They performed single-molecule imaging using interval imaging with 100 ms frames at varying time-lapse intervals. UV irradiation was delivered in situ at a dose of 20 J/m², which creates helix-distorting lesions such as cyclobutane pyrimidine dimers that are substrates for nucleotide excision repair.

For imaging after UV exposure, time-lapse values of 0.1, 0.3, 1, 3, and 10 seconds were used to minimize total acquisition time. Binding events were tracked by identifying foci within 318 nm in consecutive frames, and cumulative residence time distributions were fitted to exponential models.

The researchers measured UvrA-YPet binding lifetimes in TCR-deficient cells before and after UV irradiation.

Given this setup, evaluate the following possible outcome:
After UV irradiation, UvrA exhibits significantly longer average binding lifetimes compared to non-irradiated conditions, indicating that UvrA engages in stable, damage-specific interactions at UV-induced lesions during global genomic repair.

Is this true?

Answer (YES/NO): YES